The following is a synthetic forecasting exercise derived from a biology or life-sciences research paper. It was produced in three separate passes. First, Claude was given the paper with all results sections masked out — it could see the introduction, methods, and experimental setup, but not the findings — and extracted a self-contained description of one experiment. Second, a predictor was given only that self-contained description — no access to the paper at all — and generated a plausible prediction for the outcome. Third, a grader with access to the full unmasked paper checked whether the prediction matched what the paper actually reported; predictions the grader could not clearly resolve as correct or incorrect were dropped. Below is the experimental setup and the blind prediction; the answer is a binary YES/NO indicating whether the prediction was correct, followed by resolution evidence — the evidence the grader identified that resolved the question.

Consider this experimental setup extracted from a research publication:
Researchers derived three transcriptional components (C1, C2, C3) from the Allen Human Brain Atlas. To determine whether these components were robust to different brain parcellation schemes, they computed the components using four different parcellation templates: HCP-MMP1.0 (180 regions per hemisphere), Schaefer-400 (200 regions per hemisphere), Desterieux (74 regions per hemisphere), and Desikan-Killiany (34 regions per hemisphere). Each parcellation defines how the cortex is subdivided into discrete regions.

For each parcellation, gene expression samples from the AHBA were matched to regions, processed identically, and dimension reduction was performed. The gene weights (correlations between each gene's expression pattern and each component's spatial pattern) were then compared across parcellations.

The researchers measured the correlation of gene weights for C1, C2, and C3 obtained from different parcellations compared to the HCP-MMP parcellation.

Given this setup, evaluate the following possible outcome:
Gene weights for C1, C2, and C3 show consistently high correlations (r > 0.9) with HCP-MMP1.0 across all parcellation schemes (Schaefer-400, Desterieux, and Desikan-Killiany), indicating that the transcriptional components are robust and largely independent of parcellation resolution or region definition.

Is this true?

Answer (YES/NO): NO